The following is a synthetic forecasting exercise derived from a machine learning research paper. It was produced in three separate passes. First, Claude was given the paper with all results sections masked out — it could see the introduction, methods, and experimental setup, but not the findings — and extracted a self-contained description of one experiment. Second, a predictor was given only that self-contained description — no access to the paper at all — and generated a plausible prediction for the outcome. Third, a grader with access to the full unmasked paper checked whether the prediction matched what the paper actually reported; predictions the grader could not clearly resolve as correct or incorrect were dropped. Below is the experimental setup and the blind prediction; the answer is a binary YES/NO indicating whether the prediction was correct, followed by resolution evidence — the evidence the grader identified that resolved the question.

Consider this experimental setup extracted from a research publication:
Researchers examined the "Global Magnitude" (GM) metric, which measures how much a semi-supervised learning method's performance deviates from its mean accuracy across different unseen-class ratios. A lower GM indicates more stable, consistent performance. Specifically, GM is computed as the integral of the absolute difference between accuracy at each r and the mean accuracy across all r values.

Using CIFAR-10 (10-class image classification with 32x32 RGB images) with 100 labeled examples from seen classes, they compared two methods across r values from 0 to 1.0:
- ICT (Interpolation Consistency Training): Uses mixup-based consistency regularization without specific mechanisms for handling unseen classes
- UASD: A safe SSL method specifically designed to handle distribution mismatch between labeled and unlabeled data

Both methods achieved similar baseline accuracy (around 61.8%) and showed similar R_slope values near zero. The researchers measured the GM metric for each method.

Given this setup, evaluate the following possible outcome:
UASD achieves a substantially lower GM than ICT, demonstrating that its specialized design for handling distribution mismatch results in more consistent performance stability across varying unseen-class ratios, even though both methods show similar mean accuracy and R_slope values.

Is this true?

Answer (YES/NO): NO